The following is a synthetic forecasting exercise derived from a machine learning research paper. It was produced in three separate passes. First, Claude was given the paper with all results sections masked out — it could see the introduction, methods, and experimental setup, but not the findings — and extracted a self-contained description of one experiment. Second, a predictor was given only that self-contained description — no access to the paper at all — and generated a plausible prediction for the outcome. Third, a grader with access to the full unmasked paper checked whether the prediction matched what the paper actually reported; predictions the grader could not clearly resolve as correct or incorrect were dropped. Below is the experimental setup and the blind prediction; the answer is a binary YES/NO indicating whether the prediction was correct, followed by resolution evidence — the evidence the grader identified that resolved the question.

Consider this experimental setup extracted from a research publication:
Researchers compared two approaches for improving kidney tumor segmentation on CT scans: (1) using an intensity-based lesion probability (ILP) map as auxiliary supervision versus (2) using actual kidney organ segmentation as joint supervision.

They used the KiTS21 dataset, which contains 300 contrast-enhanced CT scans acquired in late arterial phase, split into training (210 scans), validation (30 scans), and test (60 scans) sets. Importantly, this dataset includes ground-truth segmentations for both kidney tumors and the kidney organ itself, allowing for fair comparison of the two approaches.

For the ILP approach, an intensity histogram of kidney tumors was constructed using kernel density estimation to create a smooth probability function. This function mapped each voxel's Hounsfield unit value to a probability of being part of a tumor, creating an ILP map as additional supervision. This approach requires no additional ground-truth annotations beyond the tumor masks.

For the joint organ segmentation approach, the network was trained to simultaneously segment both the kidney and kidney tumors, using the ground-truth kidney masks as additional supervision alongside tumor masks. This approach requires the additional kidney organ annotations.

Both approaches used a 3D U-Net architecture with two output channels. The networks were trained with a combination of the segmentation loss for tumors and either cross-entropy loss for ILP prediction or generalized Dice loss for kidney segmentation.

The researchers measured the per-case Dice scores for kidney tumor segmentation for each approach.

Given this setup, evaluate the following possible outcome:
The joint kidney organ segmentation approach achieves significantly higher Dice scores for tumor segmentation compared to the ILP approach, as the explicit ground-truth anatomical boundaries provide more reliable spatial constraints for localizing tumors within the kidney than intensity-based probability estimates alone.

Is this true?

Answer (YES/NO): NO